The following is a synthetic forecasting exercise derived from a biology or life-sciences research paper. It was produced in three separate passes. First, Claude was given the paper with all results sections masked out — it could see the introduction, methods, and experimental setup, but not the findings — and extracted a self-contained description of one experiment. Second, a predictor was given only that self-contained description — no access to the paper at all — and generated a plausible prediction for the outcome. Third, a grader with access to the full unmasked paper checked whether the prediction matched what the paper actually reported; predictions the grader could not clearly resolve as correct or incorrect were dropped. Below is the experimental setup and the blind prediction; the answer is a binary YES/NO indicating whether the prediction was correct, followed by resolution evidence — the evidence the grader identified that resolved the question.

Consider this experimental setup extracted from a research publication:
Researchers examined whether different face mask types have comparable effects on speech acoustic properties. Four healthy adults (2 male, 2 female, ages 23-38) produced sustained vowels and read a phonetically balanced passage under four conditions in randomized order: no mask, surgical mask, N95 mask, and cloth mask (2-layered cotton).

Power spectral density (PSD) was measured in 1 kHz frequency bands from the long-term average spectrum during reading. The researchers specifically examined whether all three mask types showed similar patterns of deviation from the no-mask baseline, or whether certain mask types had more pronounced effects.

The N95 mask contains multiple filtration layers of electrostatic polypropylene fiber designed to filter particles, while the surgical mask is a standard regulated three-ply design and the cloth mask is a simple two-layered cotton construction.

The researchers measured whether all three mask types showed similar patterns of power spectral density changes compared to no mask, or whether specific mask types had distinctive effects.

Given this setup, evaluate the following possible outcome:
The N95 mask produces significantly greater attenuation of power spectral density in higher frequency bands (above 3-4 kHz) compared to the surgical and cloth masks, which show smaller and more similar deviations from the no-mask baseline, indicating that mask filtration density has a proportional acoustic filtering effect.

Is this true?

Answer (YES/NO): YES